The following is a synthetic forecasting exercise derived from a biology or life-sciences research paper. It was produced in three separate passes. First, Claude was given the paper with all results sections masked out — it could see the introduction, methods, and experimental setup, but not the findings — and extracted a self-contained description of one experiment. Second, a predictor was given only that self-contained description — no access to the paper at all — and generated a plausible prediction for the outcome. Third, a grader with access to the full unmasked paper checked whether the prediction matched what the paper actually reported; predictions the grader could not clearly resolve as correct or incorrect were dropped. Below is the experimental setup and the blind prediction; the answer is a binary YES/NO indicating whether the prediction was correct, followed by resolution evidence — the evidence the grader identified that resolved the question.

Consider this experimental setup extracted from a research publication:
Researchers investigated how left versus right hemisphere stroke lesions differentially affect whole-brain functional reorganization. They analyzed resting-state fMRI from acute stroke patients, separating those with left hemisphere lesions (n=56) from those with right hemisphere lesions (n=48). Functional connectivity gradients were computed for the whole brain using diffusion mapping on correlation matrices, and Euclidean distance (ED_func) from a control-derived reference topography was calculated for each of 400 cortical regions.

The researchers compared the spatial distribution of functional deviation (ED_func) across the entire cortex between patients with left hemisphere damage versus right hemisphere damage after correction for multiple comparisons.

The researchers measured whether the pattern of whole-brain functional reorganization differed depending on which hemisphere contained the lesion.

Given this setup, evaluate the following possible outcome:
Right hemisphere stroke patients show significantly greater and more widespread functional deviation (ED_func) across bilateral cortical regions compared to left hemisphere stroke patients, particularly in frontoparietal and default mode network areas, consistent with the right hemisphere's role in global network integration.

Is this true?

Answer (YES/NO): NO